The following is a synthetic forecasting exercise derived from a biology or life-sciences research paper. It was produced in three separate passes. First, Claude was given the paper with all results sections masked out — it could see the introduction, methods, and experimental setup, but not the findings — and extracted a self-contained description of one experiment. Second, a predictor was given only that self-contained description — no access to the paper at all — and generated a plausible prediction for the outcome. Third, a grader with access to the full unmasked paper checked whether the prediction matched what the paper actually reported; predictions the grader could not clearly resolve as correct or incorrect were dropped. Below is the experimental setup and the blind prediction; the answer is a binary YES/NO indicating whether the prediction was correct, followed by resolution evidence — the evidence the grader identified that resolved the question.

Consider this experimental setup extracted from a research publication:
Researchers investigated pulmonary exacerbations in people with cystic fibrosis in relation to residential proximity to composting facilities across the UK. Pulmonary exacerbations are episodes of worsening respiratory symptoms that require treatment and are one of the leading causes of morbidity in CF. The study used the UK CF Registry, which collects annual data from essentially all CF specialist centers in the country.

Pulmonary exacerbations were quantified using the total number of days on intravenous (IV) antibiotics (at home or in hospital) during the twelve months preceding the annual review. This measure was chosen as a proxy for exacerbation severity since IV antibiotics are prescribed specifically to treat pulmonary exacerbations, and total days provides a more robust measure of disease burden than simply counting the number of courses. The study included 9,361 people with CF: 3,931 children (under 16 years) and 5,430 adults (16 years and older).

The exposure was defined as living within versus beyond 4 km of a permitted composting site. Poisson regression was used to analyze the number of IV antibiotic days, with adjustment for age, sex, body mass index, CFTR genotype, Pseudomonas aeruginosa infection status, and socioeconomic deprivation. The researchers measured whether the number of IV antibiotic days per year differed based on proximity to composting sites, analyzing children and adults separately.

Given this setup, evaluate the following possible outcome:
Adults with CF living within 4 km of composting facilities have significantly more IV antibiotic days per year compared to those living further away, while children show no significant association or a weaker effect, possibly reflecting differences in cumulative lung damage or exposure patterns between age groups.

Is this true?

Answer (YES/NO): YES